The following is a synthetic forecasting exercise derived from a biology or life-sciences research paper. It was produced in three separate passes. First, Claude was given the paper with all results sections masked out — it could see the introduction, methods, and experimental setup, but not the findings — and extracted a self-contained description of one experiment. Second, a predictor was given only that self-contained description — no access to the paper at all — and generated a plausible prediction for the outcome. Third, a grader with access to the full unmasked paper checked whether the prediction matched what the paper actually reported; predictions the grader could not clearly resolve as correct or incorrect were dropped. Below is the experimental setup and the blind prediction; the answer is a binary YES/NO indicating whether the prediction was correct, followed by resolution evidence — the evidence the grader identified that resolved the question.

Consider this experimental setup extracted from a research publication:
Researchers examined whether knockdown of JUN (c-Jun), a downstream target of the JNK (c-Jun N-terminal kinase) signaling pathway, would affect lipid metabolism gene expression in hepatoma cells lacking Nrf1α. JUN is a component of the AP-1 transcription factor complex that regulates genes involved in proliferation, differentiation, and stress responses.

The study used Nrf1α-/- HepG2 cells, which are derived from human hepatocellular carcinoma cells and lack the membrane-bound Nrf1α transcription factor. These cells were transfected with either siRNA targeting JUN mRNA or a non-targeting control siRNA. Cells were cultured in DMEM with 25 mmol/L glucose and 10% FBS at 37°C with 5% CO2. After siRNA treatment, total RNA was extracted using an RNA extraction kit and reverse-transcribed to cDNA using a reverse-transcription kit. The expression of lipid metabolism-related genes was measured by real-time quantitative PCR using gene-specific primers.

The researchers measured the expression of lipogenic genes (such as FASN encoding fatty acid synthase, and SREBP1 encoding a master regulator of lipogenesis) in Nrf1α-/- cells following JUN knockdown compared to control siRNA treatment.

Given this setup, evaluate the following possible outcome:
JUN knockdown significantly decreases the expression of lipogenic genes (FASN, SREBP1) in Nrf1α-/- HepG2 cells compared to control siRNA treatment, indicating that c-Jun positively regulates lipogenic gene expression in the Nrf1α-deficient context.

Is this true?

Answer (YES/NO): NO